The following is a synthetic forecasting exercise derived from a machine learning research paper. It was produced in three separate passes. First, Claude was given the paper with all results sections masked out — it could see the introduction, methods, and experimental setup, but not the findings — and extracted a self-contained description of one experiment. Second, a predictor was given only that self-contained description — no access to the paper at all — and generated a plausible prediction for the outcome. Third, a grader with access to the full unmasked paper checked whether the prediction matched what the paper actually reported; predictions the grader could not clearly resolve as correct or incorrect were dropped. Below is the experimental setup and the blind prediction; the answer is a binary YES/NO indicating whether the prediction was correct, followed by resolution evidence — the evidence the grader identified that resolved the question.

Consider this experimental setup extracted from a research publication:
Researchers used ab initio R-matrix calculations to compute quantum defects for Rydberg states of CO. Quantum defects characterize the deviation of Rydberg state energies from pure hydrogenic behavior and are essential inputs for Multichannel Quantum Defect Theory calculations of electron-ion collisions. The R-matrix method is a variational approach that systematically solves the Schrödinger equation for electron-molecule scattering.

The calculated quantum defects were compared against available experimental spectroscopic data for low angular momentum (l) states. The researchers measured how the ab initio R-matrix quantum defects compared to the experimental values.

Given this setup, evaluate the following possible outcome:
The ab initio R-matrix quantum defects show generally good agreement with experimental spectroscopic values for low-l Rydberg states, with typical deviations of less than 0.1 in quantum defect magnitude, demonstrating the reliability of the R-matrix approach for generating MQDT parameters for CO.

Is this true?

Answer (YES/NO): YES